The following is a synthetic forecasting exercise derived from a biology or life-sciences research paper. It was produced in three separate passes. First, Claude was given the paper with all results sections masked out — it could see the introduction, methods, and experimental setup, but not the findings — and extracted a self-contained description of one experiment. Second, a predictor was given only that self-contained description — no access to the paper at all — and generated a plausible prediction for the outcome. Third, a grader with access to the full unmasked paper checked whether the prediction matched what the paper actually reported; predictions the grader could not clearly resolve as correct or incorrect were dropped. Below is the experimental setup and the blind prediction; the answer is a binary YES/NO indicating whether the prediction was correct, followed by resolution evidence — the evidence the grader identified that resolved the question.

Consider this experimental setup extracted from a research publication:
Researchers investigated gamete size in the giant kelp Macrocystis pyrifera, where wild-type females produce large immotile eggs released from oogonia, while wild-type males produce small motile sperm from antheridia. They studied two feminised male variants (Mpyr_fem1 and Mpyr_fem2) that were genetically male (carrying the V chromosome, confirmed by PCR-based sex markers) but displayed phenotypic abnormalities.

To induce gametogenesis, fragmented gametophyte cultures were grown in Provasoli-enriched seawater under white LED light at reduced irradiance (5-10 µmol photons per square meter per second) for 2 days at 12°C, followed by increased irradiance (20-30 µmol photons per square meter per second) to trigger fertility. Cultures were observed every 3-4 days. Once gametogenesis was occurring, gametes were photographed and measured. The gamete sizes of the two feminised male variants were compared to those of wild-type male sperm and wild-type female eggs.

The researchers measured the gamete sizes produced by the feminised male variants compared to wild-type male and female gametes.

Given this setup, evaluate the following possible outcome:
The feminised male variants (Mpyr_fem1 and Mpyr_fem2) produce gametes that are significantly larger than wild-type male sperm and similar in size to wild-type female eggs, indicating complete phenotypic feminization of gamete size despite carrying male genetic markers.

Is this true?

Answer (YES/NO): NO